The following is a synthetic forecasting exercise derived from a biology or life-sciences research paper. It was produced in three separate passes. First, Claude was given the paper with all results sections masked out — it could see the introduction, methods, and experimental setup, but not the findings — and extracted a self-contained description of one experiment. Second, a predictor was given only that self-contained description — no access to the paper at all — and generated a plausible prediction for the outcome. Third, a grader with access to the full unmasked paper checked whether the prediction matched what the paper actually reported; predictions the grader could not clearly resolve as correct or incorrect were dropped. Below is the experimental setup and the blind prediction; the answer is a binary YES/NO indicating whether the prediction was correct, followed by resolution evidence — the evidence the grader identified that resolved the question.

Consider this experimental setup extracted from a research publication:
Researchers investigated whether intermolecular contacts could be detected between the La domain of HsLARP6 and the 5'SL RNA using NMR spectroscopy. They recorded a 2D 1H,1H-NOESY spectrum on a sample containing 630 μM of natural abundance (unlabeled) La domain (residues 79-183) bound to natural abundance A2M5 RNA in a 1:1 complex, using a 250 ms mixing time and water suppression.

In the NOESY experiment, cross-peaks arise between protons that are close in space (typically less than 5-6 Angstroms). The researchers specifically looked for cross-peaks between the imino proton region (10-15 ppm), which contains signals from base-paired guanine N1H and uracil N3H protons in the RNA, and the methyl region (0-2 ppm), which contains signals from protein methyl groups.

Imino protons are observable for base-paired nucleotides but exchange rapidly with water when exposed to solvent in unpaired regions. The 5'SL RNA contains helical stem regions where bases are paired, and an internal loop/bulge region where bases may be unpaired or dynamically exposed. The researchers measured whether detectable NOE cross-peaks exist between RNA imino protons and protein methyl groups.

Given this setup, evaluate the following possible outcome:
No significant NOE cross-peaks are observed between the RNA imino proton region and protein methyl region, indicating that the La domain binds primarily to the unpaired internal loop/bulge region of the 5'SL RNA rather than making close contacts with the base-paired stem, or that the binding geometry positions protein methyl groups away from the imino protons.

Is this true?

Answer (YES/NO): NO